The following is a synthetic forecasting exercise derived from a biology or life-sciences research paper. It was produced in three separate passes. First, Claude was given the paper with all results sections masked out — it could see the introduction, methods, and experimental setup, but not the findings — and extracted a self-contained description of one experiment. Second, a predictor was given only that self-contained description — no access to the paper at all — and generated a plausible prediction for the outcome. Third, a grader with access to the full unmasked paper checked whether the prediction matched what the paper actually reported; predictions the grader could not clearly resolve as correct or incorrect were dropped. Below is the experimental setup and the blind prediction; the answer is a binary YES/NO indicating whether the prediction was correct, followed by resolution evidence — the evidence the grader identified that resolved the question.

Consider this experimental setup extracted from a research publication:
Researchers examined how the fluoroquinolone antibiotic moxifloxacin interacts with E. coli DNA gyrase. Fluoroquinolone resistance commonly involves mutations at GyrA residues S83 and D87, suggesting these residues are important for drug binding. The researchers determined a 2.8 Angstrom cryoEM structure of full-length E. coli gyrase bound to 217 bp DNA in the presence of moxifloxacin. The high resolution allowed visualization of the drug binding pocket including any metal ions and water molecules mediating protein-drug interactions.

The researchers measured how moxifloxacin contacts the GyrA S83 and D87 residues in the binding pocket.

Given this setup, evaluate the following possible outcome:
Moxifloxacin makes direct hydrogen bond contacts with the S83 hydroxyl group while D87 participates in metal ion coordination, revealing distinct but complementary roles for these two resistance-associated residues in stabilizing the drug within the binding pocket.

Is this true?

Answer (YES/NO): NO